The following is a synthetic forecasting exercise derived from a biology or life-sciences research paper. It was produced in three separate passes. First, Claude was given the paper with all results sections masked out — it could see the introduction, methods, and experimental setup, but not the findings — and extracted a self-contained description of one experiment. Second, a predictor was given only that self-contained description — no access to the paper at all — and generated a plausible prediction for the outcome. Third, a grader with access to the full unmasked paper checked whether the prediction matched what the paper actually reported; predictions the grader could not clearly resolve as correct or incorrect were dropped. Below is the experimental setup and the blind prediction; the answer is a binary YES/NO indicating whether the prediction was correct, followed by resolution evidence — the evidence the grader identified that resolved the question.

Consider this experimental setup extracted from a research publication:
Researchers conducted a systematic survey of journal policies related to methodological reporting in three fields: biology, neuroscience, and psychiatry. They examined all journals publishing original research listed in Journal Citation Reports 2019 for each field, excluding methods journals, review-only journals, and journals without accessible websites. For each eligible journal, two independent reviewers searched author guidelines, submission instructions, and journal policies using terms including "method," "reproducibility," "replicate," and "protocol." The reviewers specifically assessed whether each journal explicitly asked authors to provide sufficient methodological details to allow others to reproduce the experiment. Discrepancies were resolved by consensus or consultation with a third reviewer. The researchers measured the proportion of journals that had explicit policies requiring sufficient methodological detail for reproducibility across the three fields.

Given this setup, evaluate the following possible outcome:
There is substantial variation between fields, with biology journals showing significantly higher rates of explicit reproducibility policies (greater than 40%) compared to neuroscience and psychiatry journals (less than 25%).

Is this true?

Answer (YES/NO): NO